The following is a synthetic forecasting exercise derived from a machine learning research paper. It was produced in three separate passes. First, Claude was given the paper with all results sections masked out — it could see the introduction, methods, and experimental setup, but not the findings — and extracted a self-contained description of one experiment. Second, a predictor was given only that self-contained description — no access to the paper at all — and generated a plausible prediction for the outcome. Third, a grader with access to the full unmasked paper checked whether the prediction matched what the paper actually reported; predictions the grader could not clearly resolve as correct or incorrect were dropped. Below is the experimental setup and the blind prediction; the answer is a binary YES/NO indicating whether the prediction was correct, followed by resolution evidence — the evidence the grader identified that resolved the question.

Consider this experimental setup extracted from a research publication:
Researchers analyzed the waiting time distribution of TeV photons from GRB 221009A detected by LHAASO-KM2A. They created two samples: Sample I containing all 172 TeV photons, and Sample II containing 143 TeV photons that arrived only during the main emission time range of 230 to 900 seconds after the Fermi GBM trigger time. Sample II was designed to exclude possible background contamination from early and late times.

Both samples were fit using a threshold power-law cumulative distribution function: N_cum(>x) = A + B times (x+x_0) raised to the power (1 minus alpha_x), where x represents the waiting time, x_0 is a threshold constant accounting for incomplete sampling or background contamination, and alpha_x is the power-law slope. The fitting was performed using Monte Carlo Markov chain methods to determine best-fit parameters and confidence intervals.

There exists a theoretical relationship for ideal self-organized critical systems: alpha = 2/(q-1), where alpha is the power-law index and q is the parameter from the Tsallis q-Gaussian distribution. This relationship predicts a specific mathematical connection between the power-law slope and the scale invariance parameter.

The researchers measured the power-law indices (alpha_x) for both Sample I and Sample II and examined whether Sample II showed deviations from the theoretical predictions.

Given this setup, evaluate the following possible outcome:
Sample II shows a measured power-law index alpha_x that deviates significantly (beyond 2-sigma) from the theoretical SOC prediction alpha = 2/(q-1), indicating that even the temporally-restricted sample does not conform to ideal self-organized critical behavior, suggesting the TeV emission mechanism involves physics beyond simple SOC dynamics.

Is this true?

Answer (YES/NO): YES